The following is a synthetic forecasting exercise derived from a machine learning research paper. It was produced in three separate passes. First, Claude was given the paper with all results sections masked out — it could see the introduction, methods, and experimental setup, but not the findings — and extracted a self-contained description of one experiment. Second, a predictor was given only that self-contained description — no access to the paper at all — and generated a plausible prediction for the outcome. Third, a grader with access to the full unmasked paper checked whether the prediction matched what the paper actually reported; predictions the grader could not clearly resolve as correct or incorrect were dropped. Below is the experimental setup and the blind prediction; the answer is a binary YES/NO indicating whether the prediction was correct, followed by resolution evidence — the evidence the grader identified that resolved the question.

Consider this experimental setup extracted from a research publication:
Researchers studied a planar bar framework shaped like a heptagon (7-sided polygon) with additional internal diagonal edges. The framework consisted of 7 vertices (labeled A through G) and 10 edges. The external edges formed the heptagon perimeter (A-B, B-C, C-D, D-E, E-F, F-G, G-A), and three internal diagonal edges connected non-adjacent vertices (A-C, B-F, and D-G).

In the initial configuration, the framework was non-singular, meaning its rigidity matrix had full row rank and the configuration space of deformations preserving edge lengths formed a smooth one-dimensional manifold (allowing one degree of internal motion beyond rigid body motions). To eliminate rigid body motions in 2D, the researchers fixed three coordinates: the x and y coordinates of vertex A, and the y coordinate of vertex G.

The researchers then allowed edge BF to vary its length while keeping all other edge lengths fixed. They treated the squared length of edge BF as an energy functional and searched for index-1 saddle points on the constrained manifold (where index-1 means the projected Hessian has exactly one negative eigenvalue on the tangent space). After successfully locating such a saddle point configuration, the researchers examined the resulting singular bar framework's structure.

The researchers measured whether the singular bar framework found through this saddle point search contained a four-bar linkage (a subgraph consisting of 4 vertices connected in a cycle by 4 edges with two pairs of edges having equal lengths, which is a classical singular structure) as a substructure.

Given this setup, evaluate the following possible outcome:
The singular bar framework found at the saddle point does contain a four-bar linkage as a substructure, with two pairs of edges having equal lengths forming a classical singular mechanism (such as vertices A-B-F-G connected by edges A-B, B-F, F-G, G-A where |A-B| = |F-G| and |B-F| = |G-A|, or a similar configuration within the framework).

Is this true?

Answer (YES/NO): NO